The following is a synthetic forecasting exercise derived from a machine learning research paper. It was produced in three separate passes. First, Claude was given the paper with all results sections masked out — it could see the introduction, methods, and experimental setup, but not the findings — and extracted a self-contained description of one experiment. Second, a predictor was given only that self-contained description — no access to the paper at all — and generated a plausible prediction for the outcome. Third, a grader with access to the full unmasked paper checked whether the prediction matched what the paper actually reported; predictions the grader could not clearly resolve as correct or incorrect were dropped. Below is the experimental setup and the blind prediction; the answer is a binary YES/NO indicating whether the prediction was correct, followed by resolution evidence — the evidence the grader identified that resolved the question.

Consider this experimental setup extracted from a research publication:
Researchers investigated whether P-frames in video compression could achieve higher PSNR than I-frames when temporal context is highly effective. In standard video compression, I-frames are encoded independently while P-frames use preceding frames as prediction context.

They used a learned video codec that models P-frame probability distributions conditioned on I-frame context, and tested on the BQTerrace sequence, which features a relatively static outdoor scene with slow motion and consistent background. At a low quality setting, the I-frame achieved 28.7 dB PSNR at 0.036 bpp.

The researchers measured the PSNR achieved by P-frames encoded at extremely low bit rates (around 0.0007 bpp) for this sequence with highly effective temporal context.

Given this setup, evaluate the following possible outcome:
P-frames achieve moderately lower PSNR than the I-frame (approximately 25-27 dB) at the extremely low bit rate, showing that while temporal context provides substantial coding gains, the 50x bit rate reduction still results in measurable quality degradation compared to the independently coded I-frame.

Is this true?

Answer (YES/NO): NO